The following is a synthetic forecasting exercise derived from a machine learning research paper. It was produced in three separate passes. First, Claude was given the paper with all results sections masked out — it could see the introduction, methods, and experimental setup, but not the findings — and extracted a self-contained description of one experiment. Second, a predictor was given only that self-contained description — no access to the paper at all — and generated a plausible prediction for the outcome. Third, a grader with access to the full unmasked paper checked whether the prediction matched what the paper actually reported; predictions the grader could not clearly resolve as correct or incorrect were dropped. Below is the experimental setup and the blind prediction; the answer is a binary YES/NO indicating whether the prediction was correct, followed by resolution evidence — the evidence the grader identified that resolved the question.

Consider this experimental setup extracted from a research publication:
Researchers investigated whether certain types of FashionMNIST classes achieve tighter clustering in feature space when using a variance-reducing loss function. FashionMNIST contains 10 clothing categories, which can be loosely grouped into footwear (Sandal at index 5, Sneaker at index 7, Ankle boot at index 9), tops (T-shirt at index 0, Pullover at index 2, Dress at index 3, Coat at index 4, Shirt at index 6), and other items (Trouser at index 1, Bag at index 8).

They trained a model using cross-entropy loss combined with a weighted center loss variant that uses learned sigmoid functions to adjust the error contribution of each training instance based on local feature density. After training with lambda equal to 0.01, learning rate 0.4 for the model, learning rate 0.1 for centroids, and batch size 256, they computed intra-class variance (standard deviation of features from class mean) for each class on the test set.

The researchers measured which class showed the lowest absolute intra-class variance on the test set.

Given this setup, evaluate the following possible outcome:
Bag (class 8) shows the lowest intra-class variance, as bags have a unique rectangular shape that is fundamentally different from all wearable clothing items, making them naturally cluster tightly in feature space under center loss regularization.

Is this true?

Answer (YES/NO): NO